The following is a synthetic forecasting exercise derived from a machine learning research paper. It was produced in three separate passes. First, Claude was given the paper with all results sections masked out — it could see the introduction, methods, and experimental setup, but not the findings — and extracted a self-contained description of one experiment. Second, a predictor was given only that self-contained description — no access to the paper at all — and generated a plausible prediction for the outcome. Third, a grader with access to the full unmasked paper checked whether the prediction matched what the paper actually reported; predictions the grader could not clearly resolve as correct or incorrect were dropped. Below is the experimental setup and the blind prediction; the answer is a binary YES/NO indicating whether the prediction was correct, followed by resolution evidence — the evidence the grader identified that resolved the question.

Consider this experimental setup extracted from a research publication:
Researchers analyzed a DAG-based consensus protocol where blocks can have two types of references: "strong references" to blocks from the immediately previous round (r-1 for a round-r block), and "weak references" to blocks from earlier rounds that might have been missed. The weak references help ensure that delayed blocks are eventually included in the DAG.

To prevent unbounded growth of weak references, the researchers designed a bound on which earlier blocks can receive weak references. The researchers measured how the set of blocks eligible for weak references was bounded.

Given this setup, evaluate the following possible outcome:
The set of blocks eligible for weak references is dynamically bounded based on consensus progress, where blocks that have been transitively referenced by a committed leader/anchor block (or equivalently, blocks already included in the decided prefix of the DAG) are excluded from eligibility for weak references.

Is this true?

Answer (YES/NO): NO